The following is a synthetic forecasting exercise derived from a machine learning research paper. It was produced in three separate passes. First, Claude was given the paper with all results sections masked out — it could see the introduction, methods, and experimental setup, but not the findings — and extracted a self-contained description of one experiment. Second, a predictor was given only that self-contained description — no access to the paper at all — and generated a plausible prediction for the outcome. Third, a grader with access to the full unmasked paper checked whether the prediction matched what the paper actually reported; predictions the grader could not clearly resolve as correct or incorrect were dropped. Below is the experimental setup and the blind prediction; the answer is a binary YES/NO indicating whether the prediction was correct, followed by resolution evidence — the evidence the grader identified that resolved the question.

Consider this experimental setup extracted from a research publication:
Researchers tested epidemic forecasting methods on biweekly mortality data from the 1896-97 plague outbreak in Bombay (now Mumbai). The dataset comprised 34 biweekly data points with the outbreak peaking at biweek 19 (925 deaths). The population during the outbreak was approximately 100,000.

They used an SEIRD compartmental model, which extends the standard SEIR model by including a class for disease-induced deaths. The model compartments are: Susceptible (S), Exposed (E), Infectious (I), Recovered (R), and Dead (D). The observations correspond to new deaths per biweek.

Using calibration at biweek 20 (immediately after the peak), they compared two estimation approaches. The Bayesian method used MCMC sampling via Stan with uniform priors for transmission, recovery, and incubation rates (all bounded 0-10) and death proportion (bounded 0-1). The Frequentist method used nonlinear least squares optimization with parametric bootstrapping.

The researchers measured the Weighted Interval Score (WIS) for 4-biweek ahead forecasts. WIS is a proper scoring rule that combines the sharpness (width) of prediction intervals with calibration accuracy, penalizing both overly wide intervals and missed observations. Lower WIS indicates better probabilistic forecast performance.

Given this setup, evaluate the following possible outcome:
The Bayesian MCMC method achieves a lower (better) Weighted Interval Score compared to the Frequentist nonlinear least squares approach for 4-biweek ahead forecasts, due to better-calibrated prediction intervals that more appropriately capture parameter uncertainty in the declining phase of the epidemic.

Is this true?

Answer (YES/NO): YES